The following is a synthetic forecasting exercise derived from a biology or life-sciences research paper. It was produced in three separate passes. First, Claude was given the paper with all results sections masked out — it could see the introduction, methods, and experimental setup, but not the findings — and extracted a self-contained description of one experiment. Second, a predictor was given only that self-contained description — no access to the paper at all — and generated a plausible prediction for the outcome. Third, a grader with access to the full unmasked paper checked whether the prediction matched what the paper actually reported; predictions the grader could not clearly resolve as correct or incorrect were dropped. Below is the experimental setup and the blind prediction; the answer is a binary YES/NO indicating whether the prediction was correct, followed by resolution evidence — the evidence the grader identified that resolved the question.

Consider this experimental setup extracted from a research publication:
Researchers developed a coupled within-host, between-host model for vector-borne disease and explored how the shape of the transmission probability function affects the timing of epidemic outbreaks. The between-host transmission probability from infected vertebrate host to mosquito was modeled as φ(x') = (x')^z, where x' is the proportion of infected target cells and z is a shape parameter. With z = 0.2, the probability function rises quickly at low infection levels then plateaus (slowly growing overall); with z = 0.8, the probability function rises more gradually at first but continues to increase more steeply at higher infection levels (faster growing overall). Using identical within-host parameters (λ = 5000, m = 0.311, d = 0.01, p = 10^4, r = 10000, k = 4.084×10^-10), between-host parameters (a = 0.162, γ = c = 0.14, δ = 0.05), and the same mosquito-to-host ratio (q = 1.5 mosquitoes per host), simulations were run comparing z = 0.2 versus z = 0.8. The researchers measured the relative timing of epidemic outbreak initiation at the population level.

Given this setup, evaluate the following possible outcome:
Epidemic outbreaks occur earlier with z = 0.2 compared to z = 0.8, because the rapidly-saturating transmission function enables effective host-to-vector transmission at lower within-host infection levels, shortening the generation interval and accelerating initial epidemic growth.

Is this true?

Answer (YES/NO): YES